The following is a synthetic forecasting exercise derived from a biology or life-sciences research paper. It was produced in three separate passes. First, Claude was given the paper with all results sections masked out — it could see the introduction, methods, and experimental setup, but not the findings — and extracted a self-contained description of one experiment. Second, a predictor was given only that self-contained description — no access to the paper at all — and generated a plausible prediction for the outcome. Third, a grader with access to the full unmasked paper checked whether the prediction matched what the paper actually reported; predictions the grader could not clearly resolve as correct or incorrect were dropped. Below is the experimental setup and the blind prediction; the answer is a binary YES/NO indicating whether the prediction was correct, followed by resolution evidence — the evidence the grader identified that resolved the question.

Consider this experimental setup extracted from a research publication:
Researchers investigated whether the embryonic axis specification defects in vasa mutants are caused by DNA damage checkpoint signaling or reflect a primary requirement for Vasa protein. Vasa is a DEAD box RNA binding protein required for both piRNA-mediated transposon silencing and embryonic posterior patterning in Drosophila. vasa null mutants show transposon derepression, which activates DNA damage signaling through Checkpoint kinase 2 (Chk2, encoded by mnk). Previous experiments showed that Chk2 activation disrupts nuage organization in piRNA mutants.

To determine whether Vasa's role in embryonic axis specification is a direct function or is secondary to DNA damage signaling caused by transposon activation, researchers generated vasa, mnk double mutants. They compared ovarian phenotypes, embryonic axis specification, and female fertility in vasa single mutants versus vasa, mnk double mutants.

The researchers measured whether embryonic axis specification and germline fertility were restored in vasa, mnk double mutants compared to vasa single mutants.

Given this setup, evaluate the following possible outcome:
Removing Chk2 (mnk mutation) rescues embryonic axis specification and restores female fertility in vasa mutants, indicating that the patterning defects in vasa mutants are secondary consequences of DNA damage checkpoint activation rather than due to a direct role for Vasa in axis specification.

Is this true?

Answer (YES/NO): NO